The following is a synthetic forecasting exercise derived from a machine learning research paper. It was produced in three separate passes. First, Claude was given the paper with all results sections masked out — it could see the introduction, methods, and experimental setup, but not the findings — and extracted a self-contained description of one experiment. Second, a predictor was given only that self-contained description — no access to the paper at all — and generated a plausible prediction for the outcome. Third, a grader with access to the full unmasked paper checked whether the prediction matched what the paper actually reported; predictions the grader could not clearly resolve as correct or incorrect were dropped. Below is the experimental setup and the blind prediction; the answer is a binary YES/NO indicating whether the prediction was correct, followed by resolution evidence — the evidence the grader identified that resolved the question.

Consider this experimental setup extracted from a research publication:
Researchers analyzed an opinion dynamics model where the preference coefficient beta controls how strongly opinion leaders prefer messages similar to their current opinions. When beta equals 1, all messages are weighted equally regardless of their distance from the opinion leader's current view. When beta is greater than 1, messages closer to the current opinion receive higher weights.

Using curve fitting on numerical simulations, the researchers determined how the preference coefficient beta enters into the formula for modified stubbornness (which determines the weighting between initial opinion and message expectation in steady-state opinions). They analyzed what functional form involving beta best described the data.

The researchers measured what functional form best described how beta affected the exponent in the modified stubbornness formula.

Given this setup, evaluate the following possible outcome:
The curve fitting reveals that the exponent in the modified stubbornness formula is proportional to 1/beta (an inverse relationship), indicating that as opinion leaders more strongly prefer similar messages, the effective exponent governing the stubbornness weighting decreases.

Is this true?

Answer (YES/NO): NO